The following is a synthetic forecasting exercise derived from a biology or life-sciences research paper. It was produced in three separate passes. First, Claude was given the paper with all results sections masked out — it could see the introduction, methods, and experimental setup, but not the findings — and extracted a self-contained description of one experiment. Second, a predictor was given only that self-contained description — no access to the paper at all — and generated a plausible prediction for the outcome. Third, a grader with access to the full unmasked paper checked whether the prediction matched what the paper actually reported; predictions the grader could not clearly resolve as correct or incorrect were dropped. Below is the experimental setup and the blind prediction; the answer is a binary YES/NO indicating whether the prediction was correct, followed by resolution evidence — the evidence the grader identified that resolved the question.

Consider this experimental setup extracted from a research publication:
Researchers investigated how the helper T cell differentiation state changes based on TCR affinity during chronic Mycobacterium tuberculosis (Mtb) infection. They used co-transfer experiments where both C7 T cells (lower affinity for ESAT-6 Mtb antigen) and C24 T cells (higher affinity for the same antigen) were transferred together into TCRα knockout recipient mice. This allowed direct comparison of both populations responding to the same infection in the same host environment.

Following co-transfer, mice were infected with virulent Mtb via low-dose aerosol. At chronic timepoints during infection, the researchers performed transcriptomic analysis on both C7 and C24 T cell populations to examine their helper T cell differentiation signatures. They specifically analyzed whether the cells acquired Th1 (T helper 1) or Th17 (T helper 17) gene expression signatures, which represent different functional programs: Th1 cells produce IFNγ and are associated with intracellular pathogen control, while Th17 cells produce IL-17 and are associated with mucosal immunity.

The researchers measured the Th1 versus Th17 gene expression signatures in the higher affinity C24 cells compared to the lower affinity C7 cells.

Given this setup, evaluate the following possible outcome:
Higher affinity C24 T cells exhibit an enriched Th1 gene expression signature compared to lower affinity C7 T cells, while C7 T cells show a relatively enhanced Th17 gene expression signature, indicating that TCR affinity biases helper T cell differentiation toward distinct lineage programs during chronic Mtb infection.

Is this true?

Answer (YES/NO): YES